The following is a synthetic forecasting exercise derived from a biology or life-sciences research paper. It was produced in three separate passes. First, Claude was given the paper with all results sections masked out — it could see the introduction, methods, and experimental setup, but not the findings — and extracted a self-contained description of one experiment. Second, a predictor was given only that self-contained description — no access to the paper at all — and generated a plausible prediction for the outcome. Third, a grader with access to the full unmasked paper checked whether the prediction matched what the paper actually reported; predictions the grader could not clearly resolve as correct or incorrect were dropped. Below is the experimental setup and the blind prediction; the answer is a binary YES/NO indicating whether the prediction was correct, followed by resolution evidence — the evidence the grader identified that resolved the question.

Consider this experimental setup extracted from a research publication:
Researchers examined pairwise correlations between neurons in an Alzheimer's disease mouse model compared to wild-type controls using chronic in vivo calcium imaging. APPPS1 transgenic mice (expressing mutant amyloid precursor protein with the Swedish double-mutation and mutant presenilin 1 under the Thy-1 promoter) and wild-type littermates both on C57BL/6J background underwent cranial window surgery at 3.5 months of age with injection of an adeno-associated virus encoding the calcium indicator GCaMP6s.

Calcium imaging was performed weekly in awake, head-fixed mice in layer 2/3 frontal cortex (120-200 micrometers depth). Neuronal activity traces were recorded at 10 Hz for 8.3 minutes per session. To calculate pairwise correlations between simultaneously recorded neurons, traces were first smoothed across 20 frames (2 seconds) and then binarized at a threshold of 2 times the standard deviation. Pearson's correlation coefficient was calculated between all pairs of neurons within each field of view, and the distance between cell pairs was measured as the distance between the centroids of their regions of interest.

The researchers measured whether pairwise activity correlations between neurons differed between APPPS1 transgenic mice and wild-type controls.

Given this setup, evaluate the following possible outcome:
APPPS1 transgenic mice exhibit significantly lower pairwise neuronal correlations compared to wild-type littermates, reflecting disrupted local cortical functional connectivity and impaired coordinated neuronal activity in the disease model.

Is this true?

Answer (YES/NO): NO